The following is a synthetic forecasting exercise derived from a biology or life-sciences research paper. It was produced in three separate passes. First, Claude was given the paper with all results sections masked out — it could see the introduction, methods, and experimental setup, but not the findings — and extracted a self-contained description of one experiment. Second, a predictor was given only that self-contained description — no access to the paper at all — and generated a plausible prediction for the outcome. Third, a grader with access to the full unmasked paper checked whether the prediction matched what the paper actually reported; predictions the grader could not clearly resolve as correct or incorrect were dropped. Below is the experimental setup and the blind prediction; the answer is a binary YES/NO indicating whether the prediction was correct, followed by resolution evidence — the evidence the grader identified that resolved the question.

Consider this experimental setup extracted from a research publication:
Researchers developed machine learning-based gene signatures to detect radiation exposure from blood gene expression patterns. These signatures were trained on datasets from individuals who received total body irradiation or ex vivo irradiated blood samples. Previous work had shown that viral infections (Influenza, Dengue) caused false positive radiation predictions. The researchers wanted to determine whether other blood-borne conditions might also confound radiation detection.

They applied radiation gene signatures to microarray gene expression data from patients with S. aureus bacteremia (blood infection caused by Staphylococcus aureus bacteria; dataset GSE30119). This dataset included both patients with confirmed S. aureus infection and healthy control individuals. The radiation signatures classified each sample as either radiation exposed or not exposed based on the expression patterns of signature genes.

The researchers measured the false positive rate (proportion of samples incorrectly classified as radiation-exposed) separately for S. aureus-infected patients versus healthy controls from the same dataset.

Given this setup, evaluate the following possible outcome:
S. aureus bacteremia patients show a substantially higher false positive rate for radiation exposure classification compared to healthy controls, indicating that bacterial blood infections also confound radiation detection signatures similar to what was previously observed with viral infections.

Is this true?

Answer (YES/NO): YES